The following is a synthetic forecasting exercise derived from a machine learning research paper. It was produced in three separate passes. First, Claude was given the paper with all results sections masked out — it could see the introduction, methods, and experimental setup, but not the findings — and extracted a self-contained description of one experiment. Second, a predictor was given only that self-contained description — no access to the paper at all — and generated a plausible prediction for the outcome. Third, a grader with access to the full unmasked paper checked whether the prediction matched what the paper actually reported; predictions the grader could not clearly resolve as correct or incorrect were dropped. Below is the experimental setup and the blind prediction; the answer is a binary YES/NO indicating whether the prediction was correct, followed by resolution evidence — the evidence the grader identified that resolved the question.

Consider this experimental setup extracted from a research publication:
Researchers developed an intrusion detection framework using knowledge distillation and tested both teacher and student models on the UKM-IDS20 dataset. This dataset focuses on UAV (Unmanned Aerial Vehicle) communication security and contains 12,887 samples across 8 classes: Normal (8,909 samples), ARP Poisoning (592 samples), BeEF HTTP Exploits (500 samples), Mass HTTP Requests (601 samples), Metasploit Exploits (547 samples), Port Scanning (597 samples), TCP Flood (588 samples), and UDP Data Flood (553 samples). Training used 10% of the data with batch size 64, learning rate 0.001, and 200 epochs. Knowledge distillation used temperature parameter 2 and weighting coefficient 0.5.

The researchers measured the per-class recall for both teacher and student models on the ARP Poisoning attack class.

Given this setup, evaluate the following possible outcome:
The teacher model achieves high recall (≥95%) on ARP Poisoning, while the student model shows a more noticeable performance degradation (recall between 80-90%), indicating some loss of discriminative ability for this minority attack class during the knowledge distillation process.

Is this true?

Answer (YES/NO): NO